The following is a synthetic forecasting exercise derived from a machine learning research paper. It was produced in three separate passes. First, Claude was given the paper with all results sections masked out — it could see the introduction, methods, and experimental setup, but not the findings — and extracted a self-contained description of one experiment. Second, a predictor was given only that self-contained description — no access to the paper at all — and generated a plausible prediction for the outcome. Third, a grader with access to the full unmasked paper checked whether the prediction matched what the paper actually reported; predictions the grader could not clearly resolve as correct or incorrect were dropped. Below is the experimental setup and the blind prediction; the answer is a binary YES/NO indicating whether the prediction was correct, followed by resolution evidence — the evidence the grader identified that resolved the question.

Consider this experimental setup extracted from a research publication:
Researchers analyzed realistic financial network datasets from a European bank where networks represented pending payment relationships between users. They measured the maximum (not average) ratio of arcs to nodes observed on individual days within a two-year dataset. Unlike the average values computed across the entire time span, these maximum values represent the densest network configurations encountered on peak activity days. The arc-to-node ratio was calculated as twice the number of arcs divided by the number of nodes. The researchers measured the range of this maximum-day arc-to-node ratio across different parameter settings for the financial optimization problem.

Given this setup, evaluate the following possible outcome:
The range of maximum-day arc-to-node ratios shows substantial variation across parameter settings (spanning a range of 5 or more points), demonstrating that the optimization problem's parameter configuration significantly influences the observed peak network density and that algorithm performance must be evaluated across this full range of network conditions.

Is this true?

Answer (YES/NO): NO